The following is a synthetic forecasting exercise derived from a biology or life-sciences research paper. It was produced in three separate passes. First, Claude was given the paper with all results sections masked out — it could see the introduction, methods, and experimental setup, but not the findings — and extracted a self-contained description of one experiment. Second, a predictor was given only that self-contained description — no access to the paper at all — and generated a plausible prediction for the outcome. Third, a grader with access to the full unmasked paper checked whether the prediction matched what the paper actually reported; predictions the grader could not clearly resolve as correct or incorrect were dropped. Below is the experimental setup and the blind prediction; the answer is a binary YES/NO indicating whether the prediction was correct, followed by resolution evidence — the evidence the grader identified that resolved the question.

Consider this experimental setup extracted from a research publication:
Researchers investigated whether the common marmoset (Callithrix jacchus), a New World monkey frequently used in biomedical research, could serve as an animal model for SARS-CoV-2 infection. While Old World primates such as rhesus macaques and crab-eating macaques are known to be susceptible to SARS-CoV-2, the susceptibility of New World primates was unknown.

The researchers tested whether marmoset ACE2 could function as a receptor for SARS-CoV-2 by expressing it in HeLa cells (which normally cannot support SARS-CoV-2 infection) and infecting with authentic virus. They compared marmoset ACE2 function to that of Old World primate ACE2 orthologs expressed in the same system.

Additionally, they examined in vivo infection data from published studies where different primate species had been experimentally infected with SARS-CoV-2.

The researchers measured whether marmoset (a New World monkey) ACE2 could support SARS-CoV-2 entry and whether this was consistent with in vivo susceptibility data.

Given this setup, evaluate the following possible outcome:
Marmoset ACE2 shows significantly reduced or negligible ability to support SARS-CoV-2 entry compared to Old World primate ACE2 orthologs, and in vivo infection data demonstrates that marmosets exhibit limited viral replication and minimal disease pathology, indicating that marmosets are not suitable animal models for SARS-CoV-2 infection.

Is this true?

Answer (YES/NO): YES